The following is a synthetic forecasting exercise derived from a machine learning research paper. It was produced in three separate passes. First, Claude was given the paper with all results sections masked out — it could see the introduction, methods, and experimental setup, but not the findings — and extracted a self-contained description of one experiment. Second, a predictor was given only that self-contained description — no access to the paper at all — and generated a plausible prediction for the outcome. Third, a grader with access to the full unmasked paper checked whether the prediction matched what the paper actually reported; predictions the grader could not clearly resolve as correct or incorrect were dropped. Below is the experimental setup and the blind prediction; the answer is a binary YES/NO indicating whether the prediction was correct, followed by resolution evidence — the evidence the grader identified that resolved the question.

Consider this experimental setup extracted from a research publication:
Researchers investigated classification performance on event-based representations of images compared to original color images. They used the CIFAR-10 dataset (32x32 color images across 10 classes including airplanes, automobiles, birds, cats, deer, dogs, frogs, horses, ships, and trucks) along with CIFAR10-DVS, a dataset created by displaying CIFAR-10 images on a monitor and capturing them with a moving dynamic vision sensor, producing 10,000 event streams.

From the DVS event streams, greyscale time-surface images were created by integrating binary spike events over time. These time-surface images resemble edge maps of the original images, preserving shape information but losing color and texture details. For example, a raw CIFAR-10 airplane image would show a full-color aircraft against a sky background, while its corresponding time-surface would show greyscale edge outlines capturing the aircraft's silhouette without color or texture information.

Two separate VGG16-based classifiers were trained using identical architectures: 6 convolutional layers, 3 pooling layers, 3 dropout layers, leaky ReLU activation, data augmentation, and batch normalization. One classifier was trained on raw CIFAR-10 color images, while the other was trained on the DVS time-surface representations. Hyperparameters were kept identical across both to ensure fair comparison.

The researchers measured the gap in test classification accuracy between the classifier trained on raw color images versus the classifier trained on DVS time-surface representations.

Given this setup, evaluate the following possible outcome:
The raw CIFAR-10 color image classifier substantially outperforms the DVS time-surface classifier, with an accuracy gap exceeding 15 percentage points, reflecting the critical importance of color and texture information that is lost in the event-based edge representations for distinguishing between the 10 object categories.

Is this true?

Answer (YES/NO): YES